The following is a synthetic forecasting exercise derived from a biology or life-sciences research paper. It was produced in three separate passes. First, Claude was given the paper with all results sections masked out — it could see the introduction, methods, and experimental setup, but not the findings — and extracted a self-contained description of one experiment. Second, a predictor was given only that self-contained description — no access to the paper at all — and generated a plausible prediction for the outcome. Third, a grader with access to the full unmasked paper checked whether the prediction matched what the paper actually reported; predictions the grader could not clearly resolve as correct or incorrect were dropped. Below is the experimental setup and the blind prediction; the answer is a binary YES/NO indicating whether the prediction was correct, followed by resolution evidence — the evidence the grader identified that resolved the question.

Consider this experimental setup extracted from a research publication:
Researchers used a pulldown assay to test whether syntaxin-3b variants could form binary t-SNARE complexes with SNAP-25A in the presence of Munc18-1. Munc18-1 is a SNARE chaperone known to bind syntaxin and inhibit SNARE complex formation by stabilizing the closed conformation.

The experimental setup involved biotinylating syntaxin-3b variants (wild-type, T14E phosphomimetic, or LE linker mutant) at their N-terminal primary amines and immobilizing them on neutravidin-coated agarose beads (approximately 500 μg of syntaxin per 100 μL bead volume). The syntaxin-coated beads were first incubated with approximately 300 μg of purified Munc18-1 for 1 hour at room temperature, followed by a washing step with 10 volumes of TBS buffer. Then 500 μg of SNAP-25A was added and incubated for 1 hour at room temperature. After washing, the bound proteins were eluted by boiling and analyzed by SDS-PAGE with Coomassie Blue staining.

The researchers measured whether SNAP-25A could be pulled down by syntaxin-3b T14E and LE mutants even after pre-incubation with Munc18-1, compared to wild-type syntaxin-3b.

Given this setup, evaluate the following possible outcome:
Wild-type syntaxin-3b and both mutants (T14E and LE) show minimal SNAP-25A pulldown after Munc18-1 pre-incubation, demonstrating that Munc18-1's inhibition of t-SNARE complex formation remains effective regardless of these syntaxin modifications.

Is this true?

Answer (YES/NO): NO